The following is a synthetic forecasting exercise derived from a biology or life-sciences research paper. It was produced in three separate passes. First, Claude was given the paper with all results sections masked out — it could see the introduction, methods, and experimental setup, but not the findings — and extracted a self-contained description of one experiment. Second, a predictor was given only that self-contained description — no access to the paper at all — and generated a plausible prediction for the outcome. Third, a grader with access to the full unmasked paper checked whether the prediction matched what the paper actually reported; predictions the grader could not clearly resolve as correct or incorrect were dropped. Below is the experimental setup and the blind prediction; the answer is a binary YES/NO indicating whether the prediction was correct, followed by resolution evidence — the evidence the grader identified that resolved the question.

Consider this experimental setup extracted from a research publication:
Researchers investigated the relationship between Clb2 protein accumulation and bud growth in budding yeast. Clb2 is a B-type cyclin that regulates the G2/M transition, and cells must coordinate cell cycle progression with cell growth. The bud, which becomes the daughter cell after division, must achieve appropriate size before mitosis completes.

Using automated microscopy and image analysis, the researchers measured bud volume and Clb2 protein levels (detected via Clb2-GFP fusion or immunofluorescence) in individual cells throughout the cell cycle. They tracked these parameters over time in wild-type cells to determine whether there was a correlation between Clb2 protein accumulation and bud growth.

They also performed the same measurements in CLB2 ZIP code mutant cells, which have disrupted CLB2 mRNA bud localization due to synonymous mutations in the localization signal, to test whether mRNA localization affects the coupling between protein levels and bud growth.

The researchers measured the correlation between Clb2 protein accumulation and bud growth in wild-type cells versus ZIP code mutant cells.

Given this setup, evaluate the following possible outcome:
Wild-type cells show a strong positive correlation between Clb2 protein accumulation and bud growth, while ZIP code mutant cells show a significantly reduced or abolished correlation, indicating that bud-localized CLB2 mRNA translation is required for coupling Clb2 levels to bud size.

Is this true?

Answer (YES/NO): YES